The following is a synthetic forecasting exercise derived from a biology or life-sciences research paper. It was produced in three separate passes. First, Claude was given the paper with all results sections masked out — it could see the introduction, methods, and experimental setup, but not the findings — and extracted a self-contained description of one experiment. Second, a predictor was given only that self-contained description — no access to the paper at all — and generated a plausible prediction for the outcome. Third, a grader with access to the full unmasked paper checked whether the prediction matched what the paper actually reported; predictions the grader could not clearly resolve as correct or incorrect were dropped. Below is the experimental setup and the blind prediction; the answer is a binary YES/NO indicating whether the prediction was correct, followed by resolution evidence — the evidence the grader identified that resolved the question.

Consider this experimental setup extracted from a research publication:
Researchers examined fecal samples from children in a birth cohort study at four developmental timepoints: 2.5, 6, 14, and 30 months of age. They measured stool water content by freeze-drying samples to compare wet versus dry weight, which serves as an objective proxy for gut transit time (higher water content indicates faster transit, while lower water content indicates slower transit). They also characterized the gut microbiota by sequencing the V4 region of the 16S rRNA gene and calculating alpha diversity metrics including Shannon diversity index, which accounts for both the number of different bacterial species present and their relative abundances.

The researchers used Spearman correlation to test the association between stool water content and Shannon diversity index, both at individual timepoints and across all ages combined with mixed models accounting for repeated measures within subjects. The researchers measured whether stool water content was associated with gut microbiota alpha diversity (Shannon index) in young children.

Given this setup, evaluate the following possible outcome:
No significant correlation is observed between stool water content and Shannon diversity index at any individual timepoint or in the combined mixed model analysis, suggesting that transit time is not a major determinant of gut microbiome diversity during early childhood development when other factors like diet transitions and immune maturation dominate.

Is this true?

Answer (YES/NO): NO